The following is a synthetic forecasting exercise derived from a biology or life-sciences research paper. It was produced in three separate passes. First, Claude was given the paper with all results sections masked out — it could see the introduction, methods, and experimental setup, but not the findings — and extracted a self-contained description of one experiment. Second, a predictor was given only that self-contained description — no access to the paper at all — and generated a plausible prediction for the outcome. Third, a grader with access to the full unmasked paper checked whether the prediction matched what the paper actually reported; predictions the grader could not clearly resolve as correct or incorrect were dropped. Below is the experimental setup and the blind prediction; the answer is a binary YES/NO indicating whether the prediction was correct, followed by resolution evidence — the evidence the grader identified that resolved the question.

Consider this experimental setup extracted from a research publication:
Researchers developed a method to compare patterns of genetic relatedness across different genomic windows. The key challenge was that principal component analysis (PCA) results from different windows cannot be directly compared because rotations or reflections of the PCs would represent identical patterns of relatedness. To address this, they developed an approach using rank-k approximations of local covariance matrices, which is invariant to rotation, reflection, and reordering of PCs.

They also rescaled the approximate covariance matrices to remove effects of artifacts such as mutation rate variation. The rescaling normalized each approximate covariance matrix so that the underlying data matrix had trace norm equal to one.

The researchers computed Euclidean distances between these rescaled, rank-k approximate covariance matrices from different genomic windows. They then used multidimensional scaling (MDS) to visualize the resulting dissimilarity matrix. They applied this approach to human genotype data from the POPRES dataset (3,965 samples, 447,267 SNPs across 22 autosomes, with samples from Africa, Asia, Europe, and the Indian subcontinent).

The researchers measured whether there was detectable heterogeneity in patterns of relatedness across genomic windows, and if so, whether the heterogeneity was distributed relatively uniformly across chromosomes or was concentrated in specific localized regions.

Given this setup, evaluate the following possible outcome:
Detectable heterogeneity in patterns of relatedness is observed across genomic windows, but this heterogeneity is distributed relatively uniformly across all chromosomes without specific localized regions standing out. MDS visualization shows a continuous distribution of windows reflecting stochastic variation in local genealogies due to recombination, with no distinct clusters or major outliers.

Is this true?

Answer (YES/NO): NO